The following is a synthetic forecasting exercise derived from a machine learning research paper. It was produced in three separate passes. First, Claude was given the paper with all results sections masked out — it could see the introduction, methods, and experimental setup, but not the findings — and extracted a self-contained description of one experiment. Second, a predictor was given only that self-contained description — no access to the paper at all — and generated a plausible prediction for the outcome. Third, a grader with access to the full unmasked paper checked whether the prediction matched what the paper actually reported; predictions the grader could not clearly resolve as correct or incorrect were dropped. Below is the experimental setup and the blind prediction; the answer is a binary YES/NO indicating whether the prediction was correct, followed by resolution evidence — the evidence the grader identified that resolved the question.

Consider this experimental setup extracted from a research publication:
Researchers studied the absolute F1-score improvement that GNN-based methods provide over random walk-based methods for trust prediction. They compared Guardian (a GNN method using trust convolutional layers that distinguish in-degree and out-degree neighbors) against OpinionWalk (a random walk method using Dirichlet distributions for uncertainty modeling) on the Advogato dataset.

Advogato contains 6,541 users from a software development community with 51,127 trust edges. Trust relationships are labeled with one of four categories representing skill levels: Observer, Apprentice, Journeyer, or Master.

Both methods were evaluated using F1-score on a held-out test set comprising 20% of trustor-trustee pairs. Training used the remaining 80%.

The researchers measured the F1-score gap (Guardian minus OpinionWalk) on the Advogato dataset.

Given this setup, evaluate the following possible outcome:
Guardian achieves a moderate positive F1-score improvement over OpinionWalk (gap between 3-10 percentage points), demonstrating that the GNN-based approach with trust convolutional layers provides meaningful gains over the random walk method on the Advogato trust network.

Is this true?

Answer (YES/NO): YES